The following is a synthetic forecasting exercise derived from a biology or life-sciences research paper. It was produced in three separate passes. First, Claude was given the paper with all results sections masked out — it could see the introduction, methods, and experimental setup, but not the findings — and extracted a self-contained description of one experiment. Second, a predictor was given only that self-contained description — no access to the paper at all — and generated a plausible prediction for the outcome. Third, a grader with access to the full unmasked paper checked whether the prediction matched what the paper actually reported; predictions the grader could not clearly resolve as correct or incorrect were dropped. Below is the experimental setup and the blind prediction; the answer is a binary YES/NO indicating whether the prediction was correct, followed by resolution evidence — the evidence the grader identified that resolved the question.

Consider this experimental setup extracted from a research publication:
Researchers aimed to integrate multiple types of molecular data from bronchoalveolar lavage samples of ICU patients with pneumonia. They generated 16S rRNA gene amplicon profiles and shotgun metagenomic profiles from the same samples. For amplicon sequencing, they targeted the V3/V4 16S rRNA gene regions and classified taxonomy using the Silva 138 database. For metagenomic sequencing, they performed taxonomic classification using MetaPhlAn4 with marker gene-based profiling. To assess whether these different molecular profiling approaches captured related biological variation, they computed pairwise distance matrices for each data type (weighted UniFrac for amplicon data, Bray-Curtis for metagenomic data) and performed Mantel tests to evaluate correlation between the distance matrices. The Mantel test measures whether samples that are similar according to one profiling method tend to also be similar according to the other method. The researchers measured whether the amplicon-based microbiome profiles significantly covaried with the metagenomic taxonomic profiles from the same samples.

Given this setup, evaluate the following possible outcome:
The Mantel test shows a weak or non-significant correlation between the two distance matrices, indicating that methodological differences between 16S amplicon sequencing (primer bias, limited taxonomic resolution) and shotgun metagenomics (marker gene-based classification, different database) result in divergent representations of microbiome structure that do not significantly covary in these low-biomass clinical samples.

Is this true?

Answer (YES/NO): NO